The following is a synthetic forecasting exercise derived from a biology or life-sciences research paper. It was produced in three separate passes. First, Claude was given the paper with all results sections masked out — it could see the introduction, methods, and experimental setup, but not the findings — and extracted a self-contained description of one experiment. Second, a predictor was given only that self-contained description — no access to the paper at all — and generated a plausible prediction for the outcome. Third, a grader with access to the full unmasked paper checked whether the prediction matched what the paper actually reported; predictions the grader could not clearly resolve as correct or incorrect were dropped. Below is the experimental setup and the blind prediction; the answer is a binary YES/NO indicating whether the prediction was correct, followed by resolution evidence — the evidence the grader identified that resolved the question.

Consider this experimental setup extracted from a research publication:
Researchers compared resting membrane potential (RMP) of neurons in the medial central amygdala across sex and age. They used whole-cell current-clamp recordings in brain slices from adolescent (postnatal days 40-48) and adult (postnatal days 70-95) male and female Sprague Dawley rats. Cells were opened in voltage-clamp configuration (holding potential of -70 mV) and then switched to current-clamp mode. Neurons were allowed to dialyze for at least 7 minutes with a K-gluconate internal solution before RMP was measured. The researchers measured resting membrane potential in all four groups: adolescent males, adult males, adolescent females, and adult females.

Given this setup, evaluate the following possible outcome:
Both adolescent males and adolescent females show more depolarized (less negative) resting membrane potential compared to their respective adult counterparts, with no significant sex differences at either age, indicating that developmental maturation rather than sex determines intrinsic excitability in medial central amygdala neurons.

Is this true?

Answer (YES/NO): NO